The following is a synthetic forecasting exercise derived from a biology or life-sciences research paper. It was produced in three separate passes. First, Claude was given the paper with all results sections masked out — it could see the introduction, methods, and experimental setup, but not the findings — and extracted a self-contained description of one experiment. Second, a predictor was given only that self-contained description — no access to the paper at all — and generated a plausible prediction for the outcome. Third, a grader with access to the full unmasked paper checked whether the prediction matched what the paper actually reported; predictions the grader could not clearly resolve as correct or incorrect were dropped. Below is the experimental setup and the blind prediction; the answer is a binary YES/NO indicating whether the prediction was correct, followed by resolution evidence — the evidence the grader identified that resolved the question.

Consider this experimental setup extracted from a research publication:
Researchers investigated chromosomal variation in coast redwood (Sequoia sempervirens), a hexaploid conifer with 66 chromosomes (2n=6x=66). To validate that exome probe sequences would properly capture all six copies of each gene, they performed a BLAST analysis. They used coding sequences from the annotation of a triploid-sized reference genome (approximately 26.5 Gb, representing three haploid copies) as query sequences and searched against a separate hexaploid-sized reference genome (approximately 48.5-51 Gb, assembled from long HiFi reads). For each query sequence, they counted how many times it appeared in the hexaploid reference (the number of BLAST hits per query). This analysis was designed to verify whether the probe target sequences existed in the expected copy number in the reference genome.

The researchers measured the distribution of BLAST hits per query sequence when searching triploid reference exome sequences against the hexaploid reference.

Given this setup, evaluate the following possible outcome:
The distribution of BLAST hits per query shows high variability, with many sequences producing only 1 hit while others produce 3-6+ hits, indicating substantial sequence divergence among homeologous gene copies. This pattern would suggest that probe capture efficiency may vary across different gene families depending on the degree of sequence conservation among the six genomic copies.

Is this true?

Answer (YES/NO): NO